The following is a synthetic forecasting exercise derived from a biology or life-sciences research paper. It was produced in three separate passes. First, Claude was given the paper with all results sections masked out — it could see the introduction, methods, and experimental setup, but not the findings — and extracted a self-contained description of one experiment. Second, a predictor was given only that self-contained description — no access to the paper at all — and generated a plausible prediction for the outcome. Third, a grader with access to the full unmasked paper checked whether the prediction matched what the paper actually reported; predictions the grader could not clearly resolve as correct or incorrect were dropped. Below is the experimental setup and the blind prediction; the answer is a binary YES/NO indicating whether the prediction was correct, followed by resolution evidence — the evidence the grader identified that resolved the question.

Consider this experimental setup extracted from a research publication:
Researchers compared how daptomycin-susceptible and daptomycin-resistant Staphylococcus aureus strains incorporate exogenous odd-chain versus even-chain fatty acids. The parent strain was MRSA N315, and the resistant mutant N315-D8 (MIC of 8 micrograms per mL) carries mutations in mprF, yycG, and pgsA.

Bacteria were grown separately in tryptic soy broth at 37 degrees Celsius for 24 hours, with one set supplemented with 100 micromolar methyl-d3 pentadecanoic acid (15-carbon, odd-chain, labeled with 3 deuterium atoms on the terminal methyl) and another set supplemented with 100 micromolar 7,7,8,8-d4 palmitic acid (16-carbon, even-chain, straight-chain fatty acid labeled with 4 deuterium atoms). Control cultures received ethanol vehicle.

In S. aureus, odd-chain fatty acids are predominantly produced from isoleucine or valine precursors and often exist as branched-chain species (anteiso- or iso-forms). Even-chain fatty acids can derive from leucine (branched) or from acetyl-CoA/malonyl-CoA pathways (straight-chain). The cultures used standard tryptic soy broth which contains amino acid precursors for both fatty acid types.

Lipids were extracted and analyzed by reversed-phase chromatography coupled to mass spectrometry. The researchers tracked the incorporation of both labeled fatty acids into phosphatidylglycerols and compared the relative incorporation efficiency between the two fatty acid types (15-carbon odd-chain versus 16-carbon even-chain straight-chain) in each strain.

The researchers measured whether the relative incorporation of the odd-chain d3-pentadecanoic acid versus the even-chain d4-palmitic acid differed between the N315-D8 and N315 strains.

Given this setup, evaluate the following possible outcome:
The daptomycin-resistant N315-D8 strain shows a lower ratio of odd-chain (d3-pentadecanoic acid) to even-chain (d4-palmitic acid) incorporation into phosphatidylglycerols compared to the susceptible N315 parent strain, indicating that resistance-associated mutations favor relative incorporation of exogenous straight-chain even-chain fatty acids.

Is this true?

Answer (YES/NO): NO